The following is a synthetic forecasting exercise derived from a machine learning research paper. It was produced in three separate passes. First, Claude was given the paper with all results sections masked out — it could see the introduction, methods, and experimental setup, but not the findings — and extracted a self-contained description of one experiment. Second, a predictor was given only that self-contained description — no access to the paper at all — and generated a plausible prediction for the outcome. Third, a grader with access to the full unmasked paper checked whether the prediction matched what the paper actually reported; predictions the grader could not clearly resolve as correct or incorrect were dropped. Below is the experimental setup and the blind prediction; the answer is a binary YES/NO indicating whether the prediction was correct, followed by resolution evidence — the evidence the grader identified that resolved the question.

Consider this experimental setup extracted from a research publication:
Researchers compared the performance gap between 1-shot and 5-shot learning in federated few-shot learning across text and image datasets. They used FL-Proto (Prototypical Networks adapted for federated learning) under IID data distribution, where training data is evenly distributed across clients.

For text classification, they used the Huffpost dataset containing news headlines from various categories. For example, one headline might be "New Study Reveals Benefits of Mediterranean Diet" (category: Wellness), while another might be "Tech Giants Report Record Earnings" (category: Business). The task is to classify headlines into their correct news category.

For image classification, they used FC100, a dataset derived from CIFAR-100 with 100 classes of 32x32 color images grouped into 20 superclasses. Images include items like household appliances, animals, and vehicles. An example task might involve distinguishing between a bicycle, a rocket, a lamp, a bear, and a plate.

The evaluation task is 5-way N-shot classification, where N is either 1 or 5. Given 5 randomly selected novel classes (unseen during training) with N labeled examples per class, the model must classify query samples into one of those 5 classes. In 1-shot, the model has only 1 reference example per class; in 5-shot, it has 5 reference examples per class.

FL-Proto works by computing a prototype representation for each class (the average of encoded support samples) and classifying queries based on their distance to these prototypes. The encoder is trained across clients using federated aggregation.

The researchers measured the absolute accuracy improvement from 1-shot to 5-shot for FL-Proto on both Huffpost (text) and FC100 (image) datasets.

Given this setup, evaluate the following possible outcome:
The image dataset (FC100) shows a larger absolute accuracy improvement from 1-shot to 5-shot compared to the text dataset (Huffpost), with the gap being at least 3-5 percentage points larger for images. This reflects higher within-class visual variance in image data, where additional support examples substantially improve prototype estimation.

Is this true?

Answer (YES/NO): YES